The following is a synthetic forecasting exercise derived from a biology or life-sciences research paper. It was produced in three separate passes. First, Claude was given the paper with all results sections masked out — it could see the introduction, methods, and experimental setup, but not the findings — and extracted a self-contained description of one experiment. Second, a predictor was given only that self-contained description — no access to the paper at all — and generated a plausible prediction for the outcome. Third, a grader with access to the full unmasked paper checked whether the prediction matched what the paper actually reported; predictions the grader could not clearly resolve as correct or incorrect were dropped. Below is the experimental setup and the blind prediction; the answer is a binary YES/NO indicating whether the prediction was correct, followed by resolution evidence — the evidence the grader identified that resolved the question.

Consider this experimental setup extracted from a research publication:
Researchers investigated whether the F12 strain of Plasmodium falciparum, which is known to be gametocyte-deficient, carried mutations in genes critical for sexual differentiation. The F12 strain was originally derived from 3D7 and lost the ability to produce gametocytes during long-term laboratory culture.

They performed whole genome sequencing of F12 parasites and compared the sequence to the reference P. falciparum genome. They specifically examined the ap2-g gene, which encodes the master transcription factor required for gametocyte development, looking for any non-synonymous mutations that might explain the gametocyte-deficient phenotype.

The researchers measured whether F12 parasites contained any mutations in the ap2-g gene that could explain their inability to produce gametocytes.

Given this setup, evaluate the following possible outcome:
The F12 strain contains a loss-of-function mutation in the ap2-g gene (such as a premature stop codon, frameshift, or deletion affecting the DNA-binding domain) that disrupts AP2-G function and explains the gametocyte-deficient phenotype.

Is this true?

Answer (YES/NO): YES